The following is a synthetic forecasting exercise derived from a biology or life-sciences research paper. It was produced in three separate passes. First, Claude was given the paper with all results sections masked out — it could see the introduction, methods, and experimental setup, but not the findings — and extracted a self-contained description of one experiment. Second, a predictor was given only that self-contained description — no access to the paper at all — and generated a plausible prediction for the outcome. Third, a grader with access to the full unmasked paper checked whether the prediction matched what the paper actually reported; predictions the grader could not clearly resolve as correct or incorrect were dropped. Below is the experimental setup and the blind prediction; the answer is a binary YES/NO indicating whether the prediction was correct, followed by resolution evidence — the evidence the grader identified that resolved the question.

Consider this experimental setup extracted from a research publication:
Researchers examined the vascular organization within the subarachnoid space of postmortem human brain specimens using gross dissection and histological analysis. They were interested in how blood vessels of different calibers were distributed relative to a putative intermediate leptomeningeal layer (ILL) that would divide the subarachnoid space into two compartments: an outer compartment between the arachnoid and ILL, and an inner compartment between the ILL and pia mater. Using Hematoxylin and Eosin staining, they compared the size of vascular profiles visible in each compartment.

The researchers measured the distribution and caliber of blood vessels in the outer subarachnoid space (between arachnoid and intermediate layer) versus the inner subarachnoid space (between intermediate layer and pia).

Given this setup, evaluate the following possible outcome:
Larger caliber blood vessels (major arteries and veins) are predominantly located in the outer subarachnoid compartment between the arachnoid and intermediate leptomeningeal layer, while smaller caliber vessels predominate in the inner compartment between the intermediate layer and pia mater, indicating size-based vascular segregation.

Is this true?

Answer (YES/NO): YES